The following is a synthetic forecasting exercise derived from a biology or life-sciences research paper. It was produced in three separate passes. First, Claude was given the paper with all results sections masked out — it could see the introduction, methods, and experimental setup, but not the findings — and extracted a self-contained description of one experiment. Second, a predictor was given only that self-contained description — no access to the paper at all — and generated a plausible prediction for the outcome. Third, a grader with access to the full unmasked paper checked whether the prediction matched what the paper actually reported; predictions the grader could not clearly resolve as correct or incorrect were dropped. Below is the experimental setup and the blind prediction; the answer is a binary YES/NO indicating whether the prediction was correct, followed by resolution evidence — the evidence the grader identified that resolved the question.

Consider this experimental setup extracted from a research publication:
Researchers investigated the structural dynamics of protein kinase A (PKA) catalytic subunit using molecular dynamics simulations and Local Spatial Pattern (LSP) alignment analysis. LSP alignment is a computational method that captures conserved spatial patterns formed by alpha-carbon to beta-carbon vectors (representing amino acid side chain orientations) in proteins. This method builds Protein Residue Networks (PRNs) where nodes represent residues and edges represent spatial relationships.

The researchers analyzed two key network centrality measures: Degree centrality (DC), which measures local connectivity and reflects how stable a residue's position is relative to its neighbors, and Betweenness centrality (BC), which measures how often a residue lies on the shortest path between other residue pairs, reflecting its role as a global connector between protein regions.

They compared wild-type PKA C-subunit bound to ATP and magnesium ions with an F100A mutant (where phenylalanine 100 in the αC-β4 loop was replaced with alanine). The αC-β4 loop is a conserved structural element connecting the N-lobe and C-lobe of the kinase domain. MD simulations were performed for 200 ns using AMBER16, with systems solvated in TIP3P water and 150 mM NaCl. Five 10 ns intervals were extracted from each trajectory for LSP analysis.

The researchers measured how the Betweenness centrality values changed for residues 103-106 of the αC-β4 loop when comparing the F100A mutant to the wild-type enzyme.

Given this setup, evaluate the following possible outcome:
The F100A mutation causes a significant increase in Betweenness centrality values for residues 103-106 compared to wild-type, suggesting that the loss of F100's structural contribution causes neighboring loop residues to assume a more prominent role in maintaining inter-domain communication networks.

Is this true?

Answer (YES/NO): YES